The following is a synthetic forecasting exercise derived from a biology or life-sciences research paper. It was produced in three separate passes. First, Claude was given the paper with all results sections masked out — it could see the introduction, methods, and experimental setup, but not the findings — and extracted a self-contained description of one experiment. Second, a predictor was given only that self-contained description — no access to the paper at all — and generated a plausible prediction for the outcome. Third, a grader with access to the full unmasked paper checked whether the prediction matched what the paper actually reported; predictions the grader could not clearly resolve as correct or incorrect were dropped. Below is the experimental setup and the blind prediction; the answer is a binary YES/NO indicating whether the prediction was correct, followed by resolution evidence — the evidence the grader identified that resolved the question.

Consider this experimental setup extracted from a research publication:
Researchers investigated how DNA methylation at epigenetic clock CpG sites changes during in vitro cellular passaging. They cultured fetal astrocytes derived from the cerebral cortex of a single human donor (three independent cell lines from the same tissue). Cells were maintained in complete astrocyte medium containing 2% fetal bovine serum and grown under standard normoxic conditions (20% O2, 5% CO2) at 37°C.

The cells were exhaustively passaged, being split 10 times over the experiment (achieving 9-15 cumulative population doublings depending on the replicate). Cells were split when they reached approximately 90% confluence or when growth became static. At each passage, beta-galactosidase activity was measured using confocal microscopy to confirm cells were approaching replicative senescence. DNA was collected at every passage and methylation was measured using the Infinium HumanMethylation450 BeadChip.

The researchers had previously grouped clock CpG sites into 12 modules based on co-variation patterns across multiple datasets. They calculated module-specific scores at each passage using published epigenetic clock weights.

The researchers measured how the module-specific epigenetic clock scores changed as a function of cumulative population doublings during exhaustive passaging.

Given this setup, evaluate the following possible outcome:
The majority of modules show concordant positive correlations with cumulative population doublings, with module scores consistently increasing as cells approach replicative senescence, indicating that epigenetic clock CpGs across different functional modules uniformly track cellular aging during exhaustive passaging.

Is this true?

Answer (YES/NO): NO